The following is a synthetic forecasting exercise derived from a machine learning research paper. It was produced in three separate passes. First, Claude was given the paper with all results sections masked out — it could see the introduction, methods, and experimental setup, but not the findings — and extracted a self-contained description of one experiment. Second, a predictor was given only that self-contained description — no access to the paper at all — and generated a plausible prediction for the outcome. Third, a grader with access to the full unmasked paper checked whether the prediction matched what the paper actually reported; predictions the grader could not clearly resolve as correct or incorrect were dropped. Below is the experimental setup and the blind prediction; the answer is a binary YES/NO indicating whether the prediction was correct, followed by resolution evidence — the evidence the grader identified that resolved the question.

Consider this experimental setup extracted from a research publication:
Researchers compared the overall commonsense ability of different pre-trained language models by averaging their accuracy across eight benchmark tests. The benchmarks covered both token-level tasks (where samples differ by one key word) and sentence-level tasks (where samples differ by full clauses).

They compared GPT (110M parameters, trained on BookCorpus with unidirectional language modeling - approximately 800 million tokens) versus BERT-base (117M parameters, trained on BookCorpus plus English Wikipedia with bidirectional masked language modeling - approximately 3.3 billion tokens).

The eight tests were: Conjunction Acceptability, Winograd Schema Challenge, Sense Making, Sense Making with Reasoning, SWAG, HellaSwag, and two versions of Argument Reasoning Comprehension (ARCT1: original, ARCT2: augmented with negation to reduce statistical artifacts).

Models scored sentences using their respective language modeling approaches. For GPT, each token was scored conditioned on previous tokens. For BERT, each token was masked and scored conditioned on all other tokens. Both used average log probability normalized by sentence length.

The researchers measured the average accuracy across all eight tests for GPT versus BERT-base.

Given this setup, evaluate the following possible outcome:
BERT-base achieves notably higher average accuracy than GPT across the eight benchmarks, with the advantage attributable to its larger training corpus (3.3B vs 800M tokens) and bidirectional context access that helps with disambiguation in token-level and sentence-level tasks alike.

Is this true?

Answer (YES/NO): NO